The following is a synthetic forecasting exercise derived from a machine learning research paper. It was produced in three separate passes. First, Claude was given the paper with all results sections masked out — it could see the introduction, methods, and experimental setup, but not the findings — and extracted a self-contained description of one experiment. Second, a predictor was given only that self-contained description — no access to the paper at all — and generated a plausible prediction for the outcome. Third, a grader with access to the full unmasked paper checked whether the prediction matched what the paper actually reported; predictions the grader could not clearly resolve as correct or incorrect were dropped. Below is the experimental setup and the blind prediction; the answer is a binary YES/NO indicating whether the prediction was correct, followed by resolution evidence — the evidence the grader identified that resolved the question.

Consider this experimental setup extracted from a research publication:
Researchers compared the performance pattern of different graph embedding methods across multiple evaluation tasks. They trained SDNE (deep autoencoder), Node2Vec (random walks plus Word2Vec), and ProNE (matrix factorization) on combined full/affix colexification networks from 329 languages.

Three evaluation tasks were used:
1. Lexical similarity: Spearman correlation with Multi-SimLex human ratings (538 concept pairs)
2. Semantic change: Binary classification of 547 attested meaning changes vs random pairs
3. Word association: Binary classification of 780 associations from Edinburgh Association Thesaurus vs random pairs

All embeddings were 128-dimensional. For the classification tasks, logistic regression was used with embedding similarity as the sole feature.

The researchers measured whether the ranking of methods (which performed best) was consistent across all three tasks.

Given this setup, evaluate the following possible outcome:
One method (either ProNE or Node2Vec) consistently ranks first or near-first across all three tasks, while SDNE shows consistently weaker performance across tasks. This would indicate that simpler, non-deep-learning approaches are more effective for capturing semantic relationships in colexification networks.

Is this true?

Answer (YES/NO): YES